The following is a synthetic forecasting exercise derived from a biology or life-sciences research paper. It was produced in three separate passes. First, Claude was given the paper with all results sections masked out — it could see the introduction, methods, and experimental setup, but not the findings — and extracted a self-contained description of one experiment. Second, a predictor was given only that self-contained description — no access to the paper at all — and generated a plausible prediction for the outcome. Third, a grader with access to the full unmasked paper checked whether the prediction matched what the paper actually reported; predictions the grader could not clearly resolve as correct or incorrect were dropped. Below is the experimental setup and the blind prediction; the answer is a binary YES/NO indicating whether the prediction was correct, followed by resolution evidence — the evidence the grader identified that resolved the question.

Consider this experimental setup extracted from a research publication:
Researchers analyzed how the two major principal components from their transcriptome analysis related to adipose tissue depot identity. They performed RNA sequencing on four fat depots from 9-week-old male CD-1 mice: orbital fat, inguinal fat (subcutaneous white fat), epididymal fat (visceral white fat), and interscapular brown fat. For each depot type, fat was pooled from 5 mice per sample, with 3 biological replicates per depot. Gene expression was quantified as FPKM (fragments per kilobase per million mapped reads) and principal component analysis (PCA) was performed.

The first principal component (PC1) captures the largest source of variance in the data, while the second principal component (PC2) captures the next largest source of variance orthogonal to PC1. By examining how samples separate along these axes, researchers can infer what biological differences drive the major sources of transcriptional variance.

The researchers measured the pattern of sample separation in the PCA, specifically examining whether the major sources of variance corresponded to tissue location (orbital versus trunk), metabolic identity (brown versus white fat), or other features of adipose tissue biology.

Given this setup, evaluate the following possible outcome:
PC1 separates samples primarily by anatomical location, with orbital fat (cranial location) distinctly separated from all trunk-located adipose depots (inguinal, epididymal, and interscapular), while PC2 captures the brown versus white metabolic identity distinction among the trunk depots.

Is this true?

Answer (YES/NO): NO